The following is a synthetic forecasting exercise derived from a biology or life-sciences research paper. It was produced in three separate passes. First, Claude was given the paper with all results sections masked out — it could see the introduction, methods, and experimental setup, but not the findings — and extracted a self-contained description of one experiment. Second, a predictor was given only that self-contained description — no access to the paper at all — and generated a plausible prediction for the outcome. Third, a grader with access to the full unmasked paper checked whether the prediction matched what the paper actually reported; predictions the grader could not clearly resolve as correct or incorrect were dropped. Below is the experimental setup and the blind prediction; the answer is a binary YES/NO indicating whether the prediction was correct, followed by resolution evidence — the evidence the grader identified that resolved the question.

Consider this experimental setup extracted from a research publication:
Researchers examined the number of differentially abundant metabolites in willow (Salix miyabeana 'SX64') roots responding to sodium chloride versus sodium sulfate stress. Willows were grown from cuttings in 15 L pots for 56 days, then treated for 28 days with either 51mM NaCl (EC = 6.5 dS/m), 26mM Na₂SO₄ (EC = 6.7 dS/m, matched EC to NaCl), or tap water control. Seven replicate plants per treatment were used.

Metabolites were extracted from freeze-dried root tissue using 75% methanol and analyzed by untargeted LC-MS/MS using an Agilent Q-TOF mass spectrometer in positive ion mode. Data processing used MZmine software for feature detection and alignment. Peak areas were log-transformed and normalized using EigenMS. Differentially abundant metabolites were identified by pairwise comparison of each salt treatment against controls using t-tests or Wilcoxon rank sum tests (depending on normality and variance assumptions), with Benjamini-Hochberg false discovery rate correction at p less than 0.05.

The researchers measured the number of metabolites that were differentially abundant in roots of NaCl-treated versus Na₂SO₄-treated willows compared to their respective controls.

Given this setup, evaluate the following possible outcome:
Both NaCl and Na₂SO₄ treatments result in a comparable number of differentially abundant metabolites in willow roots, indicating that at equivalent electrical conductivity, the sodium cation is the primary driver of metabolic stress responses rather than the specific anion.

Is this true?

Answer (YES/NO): NO